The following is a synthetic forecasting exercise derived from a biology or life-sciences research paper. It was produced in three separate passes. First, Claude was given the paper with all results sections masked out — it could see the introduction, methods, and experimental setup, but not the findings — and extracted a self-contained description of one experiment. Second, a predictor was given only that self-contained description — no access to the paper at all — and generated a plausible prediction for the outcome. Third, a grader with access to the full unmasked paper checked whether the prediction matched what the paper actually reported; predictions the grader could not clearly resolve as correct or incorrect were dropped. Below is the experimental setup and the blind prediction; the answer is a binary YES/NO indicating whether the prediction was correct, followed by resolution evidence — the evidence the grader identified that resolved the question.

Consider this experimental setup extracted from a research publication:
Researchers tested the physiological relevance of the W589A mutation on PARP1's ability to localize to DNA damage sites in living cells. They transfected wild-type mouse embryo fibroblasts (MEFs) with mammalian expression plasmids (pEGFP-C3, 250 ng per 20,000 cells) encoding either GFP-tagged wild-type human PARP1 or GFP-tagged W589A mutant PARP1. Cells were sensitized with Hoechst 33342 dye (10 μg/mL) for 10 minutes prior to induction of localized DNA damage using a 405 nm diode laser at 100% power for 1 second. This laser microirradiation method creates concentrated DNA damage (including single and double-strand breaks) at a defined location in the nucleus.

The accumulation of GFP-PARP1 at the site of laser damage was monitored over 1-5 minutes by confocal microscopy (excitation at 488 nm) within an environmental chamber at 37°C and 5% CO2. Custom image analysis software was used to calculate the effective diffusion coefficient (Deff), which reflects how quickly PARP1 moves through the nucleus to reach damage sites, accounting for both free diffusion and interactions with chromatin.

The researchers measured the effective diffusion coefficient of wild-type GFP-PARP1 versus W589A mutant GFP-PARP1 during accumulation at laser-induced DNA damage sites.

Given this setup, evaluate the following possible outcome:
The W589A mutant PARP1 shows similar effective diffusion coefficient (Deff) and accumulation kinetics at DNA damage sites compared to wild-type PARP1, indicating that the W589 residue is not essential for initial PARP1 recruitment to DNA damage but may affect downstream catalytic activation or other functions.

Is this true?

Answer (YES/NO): NO